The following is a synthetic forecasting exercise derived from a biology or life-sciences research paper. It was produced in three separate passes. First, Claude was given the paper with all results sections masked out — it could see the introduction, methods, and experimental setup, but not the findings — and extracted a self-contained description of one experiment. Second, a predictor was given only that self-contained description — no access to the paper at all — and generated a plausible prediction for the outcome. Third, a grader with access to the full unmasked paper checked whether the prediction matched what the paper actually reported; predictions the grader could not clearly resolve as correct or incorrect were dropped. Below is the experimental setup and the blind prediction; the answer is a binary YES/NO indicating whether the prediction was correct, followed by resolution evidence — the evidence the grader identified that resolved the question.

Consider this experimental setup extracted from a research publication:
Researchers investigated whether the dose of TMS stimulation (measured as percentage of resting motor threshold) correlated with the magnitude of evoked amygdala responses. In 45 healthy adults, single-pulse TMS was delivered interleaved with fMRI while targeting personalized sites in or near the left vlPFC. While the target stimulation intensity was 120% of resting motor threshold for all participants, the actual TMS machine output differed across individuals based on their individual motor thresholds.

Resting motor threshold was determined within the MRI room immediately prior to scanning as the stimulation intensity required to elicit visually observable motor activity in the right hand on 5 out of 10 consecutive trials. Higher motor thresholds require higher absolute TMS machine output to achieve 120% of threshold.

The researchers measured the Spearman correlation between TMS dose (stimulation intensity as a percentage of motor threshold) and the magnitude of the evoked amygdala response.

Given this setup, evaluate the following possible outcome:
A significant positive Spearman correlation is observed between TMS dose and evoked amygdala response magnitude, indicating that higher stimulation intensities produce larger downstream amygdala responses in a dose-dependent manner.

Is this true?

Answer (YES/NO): YES